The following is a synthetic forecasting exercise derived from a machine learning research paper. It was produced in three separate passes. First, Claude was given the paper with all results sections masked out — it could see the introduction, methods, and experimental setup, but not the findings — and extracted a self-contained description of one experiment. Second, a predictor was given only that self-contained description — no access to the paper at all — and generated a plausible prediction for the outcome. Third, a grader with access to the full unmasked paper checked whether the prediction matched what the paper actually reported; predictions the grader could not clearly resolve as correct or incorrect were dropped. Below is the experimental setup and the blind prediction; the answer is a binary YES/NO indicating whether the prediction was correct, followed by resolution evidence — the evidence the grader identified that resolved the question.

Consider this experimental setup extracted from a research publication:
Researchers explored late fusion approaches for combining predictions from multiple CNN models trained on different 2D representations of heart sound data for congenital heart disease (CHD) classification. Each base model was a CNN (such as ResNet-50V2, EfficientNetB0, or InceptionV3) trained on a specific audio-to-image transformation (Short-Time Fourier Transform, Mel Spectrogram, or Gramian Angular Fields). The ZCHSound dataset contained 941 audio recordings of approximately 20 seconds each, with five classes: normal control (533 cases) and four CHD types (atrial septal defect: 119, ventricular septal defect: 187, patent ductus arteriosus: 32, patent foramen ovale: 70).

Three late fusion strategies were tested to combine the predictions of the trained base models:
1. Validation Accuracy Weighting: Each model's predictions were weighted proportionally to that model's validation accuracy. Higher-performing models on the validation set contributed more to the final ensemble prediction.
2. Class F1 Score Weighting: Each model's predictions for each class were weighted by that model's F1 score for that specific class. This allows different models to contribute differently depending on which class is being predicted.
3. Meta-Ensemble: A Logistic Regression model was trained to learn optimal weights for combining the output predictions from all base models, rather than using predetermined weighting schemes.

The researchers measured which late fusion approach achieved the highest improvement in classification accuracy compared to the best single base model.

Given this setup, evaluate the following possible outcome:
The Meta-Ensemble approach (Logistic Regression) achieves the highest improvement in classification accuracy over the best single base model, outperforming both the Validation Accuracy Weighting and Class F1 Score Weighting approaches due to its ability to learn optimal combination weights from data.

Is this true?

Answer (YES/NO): YES